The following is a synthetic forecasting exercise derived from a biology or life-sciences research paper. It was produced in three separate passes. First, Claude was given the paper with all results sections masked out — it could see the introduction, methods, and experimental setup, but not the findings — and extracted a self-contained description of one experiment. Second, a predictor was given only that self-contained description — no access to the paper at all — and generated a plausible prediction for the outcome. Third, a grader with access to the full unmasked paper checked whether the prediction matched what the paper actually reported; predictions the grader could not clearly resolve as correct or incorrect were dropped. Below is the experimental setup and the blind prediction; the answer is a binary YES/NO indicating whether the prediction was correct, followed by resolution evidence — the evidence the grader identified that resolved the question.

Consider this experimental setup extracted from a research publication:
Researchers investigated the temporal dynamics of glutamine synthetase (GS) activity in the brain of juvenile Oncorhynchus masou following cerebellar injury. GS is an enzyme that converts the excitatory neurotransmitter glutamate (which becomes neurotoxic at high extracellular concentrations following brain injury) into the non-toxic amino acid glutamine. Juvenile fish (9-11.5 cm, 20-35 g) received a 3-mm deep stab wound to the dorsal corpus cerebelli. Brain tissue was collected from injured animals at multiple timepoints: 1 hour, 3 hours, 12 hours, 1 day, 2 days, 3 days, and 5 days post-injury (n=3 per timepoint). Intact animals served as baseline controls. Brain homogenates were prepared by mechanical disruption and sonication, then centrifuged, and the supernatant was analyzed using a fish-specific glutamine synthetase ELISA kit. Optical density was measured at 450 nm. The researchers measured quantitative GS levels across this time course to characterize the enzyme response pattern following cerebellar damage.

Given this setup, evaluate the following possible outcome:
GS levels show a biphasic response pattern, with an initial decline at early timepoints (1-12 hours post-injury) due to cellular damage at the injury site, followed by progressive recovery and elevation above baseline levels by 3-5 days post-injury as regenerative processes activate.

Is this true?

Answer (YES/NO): NO